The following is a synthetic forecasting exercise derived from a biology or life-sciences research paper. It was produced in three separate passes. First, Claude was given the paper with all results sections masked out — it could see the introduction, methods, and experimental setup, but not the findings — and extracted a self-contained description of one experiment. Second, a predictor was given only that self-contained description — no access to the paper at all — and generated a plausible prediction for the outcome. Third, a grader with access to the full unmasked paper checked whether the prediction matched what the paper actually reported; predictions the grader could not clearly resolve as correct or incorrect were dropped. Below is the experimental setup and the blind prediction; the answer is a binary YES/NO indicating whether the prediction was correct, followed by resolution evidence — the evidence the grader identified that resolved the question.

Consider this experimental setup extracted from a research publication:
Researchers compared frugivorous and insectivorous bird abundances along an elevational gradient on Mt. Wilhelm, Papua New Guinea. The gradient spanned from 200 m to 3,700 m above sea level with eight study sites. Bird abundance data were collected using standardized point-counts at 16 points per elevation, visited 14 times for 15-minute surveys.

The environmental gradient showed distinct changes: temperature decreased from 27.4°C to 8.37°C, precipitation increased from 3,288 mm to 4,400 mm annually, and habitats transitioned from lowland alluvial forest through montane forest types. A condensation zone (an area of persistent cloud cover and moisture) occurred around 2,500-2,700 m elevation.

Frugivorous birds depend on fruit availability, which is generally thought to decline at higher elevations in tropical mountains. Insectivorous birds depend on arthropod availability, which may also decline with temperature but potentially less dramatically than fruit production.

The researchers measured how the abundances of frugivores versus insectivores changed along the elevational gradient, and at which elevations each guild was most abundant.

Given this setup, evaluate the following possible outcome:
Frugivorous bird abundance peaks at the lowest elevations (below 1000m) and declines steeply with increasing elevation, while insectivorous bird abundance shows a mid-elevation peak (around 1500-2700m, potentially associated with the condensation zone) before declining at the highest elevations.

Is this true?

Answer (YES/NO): NO